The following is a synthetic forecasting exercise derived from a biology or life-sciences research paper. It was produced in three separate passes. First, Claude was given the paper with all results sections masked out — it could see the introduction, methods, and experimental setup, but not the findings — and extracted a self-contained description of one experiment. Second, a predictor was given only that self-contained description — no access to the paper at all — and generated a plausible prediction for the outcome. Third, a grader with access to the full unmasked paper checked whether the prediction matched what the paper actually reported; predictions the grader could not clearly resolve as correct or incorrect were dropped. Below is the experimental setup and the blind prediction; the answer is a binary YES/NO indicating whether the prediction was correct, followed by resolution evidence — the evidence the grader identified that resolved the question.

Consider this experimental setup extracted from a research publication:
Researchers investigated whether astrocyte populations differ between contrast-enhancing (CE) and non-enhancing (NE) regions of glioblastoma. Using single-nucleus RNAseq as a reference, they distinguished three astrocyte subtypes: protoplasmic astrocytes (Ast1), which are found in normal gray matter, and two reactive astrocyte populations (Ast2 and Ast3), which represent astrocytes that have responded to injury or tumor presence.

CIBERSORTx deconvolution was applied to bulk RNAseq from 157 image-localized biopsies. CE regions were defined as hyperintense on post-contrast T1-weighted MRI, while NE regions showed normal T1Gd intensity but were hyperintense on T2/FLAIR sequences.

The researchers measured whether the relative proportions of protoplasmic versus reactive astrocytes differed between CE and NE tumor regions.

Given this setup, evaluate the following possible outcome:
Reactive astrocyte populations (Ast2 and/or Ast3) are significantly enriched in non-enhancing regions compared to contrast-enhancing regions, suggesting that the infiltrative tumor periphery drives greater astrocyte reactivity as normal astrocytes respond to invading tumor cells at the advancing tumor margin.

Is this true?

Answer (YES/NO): NO